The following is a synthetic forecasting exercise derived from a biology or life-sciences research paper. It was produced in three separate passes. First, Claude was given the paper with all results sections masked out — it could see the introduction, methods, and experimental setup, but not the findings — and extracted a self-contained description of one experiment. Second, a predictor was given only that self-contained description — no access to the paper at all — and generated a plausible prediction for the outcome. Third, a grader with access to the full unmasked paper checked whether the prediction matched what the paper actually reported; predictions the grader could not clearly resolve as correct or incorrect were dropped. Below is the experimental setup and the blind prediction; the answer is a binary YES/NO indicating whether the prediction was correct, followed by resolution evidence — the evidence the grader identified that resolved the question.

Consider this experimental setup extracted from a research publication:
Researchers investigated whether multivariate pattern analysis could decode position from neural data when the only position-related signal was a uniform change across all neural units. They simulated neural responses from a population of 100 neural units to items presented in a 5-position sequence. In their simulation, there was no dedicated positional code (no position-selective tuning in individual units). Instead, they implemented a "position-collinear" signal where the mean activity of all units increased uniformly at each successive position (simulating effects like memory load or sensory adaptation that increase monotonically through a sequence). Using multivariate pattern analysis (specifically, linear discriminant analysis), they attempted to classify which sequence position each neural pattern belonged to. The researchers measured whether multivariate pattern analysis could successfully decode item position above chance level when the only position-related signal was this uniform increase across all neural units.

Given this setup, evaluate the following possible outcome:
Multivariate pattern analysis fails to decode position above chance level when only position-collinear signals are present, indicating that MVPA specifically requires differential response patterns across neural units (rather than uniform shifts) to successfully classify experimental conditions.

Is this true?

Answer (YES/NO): NO